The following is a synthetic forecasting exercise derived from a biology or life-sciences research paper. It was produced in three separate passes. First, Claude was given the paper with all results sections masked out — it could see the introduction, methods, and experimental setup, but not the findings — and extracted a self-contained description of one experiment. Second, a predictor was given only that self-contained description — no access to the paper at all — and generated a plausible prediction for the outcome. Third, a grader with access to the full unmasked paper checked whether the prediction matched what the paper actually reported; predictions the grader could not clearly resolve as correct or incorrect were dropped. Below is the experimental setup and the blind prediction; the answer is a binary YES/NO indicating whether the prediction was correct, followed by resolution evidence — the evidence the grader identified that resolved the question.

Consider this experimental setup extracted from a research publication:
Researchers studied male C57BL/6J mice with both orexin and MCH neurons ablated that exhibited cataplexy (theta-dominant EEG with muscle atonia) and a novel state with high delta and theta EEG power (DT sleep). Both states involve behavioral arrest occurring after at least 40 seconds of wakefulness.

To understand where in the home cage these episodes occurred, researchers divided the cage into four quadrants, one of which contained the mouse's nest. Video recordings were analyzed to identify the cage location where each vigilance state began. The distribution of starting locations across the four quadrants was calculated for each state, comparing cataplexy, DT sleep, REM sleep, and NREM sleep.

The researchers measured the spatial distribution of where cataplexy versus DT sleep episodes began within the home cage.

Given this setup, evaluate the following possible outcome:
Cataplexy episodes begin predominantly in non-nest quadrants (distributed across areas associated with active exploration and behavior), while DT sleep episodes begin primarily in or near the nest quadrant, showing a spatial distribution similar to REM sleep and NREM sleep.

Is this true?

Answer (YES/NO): NO